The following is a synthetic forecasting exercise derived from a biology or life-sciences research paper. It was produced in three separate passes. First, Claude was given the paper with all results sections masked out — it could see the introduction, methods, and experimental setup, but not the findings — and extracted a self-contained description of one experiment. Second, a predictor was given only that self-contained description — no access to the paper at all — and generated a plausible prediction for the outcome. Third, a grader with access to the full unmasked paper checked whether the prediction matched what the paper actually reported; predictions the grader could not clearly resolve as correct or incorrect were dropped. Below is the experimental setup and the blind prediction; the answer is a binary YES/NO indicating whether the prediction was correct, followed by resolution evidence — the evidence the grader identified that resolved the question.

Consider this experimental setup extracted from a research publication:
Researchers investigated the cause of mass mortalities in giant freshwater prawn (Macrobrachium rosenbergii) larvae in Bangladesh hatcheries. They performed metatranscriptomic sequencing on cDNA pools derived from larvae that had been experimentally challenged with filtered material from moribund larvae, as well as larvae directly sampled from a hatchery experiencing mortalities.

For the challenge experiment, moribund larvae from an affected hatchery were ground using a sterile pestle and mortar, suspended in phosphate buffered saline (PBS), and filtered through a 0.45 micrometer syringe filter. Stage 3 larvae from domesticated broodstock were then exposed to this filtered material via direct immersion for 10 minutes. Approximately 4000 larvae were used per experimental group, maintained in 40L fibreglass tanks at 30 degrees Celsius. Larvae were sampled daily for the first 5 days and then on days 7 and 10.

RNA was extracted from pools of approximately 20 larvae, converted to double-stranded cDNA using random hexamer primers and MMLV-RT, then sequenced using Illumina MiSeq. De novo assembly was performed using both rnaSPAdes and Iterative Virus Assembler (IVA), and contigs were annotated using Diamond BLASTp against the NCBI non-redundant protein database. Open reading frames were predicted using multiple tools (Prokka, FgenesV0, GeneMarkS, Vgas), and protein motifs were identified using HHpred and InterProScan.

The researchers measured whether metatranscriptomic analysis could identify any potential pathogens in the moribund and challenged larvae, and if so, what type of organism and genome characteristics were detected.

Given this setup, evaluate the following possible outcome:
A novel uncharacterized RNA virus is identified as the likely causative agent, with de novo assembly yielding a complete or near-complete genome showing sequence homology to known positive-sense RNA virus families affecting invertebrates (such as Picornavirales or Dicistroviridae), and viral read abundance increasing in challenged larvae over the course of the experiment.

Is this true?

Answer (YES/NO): NO